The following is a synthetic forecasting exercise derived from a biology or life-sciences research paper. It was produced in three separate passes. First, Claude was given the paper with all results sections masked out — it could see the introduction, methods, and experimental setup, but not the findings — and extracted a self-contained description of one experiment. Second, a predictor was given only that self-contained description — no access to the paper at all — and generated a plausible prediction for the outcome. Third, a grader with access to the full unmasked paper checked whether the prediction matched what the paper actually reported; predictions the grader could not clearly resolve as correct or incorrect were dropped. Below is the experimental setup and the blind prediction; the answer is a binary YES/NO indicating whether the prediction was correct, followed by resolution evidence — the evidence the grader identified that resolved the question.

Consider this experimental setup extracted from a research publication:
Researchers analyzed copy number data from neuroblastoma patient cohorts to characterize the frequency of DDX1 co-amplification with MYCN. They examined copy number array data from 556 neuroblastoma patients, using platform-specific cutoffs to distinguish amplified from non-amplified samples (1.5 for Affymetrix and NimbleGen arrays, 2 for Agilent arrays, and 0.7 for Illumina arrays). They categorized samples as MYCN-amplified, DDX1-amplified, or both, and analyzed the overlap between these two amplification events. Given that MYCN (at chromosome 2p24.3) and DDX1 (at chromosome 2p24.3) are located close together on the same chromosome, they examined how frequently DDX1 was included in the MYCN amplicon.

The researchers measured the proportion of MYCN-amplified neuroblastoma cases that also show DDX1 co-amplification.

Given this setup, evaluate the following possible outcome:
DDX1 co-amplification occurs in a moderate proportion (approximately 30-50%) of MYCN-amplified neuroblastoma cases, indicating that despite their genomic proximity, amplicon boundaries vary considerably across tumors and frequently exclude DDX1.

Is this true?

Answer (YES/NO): NO